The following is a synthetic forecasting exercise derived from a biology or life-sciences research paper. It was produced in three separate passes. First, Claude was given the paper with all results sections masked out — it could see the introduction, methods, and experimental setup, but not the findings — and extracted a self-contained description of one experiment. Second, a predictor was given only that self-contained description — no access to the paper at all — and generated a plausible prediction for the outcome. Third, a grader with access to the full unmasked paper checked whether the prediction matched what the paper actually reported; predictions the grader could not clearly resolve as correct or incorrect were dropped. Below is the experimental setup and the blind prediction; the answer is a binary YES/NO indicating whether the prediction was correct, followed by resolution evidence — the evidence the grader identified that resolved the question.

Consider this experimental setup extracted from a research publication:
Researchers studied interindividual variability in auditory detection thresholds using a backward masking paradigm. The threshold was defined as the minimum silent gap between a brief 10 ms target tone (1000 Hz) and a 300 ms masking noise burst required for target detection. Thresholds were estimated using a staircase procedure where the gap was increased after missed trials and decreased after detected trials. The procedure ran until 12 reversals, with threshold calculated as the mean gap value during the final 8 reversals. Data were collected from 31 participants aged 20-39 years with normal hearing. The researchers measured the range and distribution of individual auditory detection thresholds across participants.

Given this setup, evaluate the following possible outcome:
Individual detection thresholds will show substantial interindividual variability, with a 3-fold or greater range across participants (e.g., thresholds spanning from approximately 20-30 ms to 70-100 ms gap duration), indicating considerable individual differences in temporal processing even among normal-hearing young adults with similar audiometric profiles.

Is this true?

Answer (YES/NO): YES